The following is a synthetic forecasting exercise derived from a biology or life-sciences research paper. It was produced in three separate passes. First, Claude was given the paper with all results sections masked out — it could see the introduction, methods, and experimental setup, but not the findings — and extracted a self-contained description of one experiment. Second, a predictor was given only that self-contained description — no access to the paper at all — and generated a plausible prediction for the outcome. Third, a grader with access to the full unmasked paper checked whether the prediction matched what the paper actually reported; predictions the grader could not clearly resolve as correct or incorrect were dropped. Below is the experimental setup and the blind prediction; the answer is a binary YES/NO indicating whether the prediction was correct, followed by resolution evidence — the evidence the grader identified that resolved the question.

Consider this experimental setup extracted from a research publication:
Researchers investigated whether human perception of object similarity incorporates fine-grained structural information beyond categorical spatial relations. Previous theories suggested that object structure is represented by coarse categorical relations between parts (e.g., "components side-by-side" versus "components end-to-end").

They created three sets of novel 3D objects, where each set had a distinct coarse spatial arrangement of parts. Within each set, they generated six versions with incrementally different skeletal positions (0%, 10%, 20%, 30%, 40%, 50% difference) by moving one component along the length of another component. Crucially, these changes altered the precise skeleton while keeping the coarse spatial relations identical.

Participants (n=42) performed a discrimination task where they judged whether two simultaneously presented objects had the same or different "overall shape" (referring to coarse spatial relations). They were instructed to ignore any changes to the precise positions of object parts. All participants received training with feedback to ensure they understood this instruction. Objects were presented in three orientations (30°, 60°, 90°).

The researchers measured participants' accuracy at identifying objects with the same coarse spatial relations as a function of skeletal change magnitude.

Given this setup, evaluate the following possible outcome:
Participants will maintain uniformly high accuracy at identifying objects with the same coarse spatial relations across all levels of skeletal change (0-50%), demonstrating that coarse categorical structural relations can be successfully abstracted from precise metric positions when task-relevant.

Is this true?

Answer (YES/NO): NO